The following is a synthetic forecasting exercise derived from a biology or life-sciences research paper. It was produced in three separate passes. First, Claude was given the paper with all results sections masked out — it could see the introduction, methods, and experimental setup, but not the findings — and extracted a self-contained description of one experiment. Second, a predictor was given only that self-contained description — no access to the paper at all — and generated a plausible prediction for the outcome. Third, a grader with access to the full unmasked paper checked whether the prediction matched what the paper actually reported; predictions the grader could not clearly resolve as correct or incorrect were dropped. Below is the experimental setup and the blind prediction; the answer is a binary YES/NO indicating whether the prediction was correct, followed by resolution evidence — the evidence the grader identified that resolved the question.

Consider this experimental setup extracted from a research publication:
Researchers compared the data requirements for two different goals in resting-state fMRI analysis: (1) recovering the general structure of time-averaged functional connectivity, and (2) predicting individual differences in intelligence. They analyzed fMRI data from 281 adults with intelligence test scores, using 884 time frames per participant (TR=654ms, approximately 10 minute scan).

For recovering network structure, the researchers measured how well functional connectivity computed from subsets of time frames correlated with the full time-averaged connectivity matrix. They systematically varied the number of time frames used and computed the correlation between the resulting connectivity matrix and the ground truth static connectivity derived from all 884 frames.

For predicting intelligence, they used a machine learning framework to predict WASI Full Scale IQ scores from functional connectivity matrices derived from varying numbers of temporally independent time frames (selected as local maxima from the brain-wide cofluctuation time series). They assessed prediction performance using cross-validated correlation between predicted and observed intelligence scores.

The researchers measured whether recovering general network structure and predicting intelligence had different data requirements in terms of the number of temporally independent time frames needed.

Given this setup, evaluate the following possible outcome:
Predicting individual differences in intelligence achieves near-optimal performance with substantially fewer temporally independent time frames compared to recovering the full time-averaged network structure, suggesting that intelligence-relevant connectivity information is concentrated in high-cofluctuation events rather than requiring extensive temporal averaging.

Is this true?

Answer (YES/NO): NO